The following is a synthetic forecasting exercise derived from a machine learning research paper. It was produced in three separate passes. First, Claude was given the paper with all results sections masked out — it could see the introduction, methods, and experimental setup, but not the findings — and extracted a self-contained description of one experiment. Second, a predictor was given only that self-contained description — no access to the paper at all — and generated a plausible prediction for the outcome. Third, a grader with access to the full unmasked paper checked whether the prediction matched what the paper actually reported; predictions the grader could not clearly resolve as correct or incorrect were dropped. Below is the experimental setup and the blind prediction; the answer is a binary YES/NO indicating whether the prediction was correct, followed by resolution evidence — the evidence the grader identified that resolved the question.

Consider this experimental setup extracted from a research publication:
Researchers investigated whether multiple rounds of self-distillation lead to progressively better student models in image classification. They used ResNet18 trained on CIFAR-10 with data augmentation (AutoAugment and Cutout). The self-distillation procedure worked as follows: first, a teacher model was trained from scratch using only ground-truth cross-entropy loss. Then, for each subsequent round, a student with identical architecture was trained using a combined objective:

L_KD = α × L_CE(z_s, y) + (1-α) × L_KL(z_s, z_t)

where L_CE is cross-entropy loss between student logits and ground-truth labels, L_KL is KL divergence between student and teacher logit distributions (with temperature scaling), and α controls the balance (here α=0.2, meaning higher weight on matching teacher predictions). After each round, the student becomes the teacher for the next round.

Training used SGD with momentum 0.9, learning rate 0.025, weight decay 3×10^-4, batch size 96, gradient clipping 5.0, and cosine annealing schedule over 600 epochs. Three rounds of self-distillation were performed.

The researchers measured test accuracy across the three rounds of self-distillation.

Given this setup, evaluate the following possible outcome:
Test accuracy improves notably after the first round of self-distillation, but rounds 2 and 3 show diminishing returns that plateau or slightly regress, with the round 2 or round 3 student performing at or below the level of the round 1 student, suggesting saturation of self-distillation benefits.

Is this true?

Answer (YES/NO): NO